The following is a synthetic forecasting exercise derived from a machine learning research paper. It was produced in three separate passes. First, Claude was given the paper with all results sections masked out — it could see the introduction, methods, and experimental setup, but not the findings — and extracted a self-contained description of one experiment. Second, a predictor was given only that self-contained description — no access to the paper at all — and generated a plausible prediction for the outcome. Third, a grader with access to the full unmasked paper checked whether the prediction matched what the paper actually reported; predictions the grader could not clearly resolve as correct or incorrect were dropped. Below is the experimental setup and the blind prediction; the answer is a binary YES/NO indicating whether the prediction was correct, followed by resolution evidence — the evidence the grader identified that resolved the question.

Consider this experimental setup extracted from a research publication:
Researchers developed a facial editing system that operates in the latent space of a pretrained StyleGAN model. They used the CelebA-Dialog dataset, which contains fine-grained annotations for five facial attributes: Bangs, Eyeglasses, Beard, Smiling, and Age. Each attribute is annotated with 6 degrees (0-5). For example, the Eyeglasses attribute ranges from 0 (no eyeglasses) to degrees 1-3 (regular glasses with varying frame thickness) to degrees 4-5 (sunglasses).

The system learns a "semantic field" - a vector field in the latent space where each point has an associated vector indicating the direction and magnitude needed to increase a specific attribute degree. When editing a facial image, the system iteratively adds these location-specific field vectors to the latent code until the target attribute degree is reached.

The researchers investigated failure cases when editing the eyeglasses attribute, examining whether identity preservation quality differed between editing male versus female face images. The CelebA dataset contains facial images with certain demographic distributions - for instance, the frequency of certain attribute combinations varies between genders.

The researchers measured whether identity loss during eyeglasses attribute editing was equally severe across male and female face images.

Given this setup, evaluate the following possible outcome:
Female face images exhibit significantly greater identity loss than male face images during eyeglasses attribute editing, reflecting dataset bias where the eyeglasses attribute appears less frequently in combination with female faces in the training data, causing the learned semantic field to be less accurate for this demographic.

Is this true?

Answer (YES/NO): YES